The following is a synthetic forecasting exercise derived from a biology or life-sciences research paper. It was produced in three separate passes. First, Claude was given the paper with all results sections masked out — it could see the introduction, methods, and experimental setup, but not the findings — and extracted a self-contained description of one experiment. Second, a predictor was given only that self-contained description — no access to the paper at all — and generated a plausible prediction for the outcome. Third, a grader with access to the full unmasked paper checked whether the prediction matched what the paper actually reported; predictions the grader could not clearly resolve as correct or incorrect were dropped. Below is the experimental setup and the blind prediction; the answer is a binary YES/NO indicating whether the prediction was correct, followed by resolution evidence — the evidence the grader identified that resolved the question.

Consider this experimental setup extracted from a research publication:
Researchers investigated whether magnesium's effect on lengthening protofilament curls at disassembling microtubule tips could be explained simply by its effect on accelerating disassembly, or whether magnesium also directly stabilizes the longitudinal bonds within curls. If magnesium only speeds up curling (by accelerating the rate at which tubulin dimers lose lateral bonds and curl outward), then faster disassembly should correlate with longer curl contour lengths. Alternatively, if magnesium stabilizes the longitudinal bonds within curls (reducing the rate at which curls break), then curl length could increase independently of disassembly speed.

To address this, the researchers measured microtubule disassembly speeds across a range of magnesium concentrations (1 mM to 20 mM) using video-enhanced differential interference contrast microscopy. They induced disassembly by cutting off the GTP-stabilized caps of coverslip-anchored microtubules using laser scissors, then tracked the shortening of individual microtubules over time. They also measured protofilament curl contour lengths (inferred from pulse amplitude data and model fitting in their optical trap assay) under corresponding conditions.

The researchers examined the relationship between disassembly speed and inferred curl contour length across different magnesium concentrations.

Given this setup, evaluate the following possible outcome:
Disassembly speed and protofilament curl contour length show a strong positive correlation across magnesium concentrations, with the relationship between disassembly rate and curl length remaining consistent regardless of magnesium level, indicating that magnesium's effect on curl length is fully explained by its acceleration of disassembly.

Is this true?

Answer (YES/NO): NO